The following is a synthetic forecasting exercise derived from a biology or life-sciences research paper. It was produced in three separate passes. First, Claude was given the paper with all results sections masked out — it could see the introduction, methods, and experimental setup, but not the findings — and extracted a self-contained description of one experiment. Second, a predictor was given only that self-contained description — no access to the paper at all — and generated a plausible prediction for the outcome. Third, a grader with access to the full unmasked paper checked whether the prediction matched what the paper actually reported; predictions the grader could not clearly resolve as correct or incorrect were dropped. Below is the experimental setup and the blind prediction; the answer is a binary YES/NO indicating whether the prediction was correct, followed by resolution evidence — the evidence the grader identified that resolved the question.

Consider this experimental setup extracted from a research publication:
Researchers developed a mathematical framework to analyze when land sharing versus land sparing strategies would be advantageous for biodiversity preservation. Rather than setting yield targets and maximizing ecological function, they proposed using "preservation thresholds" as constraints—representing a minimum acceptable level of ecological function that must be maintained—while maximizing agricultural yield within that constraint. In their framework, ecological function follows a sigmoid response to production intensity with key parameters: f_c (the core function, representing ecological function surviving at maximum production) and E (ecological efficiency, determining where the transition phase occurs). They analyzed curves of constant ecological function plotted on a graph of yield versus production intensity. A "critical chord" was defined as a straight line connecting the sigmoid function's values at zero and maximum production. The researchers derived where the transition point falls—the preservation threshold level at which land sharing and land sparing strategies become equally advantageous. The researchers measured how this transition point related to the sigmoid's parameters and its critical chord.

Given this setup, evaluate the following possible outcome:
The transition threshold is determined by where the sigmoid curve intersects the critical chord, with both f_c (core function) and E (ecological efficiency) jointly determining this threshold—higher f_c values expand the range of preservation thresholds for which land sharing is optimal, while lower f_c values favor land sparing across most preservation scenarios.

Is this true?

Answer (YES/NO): NO